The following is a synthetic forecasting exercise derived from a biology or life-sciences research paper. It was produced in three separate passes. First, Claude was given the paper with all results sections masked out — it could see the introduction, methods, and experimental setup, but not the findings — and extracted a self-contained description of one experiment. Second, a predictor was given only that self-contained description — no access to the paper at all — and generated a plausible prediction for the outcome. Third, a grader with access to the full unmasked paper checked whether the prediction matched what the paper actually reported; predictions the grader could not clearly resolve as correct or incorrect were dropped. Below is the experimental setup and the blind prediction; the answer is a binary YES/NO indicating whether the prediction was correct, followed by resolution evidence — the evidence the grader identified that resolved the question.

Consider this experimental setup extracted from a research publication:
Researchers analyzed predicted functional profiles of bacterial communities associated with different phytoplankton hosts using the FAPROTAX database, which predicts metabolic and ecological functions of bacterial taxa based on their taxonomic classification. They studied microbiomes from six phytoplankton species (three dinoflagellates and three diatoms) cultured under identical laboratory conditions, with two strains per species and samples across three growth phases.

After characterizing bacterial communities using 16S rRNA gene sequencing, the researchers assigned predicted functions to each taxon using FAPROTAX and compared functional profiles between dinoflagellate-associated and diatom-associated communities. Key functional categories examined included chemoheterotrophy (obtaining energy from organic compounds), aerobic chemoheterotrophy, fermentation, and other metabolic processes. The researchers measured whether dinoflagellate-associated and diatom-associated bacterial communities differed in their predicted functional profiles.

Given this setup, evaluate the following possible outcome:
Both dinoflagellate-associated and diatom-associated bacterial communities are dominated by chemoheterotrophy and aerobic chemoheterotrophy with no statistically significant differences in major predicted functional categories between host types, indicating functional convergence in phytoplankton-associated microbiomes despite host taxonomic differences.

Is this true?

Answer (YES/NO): NO